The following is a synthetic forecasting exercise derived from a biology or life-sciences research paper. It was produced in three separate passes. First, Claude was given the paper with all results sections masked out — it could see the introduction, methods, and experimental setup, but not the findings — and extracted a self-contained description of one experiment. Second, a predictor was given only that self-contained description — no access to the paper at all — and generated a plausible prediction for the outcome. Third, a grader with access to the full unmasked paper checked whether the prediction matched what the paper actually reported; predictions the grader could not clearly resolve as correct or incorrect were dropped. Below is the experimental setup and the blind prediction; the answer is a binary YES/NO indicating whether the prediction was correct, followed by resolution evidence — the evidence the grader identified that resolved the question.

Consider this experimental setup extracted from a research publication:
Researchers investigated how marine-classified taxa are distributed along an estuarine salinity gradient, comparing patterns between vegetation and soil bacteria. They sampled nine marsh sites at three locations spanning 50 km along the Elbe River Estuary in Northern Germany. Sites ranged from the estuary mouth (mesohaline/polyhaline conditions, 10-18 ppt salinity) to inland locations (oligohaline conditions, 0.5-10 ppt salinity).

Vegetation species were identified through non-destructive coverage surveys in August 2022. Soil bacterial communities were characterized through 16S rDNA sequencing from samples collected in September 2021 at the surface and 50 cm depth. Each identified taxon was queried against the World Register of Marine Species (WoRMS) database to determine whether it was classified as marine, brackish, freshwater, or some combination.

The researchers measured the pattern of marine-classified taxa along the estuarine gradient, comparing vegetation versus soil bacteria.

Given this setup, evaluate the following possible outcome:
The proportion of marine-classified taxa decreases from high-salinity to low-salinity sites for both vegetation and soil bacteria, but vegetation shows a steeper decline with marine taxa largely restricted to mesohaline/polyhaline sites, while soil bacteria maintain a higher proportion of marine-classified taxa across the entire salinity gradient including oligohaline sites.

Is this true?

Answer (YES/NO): YES